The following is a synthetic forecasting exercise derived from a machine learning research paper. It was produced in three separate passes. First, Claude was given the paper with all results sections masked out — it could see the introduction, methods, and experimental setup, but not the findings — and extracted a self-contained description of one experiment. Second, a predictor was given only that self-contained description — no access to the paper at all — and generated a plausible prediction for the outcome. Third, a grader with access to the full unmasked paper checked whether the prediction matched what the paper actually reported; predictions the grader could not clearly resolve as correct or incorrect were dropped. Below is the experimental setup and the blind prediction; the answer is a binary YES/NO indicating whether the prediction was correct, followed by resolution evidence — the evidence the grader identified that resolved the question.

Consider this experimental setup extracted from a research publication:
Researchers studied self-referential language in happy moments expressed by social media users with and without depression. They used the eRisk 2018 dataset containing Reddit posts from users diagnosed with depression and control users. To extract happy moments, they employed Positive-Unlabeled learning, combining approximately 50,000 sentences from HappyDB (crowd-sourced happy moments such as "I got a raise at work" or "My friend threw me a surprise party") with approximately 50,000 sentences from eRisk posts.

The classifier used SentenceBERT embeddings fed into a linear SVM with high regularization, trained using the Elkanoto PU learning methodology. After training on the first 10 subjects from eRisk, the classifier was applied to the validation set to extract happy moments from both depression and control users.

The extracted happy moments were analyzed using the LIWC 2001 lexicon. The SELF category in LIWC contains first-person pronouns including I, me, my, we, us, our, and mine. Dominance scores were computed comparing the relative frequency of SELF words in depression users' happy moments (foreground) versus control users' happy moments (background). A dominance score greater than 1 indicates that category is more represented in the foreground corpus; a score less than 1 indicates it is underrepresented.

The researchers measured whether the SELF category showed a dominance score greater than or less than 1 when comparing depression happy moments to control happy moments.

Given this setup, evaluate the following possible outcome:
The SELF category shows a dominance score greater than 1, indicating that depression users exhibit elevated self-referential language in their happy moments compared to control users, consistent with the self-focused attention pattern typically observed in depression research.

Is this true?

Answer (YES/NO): YES